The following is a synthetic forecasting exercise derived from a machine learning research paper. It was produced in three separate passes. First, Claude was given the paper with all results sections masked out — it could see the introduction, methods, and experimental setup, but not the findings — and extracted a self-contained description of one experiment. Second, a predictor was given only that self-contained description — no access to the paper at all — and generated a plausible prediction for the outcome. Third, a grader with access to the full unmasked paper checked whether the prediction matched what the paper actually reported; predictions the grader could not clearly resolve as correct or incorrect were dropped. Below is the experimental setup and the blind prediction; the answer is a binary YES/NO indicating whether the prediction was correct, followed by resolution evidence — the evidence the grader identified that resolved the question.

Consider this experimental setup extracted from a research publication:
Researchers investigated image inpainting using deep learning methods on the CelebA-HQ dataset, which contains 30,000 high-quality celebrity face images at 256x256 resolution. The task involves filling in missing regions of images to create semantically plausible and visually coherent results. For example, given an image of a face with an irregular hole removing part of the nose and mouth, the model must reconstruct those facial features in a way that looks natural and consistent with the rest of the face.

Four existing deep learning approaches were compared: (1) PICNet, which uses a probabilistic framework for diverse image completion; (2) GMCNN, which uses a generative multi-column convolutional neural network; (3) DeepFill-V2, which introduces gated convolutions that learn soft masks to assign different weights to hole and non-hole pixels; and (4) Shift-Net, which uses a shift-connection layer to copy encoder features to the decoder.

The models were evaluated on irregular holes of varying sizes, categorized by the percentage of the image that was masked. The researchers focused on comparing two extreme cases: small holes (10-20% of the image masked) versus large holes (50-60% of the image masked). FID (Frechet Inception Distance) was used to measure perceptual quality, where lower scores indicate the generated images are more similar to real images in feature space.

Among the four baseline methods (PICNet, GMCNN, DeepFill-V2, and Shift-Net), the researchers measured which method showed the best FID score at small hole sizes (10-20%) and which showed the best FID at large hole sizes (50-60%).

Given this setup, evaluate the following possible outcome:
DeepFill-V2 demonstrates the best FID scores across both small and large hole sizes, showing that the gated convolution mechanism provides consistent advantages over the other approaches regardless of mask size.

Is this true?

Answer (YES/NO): YES